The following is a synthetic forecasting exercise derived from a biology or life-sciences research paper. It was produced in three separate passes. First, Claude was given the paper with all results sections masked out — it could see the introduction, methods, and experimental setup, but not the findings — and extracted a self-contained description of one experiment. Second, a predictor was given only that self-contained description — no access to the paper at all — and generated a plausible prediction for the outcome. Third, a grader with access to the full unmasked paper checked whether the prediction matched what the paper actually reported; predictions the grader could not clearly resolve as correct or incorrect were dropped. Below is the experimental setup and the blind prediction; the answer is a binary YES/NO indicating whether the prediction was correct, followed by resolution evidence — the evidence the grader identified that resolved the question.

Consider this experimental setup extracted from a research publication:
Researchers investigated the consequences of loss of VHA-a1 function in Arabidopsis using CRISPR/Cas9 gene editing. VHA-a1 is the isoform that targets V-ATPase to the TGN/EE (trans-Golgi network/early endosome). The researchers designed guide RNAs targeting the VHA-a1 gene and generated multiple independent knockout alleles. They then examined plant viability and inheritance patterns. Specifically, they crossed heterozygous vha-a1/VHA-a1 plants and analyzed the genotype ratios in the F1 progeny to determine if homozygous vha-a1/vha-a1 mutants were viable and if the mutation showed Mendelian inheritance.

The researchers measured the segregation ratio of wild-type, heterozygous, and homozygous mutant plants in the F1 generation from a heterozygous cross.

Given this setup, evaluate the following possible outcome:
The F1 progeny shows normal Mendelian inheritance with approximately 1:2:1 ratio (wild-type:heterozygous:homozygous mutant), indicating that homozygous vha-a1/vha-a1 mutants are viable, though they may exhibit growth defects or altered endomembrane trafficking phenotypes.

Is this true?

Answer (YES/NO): NO